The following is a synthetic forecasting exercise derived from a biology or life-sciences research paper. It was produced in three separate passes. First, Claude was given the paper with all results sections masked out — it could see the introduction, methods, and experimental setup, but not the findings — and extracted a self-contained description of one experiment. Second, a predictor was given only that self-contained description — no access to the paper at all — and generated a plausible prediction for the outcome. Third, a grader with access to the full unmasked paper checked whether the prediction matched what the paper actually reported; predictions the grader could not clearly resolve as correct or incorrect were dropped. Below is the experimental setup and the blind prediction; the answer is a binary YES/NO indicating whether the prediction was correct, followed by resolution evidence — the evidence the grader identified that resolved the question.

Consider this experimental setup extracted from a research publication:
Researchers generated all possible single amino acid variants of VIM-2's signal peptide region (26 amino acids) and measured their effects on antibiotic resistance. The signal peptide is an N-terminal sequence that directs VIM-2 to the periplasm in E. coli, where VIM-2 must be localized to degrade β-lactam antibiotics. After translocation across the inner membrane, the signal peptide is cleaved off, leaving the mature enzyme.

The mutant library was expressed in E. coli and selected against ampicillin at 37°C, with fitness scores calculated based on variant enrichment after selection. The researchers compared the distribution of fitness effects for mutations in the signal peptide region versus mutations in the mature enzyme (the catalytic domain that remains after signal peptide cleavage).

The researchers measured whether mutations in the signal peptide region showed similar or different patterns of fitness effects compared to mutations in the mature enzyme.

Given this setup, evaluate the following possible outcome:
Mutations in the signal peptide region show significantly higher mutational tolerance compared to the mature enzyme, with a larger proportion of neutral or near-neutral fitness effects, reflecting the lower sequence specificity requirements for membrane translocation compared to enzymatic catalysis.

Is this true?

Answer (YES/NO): YES